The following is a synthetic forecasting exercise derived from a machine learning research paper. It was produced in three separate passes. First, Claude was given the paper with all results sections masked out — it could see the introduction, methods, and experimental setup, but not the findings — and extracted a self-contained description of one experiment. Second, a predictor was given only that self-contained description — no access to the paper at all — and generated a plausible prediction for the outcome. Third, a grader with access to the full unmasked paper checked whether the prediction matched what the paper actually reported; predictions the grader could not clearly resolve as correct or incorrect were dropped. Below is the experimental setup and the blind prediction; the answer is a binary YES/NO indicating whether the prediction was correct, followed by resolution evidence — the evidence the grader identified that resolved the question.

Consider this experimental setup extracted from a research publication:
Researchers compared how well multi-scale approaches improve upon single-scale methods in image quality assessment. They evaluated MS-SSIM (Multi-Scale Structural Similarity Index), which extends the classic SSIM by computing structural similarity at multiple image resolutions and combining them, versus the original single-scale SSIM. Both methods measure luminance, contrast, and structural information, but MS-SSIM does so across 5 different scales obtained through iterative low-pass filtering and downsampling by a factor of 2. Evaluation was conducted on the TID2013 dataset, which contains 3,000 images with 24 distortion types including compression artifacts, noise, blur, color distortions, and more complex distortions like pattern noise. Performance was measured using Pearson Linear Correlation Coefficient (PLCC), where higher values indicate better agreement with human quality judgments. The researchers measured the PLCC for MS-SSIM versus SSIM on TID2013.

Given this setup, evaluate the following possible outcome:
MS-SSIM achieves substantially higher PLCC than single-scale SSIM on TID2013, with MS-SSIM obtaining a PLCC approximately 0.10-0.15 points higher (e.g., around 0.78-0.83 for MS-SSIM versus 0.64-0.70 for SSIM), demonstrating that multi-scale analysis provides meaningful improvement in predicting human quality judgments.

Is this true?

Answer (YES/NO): YES